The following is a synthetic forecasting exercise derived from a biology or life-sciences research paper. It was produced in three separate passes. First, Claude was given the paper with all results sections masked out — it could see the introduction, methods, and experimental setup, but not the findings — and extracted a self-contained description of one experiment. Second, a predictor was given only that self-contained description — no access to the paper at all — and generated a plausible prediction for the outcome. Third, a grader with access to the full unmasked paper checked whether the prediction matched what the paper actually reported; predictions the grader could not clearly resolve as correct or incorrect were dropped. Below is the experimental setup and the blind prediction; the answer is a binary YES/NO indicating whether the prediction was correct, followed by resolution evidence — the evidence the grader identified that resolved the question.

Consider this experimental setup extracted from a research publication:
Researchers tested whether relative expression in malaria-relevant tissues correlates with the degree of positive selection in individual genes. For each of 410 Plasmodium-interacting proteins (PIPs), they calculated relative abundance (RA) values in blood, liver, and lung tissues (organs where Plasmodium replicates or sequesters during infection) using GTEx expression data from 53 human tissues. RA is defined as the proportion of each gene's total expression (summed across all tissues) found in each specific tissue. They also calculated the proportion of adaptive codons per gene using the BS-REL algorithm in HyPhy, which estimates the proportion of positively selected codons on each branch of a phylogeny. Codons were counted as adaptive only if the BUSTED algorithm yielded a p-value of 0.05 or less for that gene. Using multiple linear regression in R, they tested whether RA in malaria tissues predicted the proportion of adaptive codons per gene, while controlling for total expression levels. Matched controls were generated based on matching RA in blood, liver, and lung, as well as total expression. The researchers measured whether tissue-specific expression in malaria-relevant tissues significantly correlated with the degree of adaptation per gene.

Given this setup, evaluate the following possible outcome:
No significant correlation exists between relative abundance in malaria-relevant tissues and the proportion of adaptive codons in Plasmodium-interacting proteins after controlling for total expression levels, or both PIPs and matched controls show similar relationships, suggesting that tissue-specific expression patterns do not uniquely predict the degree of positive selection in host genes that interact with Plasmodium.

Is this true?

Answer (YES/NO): NO